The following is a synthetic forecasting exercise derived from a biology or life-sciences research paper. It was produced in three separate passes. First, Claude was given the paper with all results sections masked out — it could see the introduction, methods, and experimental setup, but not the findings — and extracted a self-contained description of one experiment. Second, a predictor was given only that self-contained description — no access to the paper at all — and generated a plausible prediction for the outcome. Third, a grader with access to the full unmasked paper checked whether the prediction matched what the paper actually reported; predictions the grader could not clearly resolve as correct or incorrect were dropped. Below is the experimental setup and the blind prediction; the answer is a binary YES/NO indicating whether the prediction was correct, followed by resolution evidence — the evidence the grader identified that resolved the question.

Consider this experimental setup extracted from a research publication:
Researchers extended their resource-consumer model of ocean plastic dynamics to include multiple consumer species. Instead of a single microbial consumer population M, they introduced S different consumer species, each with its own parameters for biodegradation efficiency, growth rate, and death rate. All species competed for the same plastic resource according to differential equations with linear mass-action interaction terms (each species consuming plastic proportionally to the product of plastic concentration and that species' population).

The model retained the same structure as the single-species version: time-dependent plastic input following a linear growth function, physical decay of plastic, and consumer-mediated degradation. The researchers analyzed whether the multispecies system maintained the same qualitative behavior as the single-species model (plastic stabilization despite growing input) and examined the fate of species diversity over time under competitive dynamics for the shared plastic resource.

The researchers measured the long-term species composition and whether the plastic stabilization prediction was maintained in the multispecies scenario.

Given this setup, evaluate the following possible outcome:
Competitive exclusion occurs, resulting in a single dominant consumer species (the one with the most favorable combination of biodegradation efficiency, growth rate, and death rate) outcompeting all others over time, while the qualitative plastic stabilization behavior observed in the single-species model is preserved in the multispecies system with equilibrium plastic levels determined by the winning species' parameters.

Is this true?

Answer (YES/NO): YES